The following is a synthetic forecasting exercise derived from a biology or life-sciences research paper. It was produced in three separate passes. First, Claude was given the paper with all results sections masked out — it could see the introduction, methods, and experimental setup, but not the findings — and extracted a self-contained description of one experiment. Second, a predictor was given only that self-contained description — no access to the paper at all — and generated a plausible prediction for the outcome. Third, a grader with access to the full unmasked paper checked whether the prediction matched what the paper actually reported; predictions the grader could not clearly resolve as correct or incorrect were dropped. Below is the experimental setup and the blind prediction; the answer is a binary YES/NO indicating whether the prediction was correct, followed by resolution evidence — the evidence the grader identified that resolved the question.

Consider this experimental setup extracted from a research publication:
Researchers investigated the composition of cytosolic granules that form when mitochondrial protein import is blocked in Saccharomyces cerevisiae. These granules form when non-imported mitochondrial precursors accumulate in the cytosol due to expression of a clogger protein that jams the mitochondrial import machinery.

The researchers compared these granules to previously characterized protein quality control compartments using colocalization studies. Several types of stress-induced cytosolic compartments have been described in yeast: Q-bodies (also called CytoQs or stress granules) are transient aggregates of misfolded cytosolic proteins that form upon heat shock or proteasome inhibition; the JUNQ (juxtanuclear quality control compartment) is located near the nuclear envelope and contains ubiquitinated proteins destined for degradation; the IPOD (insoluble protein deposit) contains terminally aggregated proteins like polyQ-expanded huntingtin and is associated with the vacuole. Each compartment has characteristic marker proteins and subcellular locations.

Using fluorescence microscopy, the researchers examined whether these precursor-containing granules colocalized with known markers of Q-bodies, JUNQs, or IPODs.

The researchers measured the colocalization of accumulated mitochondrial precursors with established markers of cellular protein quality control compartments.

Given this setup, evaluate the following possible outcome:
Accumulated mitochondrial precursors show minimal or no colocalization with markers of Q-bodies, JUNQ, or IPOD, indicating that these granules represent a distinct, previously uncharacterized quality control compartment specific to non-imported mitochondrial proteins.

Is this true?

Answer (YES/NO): NO